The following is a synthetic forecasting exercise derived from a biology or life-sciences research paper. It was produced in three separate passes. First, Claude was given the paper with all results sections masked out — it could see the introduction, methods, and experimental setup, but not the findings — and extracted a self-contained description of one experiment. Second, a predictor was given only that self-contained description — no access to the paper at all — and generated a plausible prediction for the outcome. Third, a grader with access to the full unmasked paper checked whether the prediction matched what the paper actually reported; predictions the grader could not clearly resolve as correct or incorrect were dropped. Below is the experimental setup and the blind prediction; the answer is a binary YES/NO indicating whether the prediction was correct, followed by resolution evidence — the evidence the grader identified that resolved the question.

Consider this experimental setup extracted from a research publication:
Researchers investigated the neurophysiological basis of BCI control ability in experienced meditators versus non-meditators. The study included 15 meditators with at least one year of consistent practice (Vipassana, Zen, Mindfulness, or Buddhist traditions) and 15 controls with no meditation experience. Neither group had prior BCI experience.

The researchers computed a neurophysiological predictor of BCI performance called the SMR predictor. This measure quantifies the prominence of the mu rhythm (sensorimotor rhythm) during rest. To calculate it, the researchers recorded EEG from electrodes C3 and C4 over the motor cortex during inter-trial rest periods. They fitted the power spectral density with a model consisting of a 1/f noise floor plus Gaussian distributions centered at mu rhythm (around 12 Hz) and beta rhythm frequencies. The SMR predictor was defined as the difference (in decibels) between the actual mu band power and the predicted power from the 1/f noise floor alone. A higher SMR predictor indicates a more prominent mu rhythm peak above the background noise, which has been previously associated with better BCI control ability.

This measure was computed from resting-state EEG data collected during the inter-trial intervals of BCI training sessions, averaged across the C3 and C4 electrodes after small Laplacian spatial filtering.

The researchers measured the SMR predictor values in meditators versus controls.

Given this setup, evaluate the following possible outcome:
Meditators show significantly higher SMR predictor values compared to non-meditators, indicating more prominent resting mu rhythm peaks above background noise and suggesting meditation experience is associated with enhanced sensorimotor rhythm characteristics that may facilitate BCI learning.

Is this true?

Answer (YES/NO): YES